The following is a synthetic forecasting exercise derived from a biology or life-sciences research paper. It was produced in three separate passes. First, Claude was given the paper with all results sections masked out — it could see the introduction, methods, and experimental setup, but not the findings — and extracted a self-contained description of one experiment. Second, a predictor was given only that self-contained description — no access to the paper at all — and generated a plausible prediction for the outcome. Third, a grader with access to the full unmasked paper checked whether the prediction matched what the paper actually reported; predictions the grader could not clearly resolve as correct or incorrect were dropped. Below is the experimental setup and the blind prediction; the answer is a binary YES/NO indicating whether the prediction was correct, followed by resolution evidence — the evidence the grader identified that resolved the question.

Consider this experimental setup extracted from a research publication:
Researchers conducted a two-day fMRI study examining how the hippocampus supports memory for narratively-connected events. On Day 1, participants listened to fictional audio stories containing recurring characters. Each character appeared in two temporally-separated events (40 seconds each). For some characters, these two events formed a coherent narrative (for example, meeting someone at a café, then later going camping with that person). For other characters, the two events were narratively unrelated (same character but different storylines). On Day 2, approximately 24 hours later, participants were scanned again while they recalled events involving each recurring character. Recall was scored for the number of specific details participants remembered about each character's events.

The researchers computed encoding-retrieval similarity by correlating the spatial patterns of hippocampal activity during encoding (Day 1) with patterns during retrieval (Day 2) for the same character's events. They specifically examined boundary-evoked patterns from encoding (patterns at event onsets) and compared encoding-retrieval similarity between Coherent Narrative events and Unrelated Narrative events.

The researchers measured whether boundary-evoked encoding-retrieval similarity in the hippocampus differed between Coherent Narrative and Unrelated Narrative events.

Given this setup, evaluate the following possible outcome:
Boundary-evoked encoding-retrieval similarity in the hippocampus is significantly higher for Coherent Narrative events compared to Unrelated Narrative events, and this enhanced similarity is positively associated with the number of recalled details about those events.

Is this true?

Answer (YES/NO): YES